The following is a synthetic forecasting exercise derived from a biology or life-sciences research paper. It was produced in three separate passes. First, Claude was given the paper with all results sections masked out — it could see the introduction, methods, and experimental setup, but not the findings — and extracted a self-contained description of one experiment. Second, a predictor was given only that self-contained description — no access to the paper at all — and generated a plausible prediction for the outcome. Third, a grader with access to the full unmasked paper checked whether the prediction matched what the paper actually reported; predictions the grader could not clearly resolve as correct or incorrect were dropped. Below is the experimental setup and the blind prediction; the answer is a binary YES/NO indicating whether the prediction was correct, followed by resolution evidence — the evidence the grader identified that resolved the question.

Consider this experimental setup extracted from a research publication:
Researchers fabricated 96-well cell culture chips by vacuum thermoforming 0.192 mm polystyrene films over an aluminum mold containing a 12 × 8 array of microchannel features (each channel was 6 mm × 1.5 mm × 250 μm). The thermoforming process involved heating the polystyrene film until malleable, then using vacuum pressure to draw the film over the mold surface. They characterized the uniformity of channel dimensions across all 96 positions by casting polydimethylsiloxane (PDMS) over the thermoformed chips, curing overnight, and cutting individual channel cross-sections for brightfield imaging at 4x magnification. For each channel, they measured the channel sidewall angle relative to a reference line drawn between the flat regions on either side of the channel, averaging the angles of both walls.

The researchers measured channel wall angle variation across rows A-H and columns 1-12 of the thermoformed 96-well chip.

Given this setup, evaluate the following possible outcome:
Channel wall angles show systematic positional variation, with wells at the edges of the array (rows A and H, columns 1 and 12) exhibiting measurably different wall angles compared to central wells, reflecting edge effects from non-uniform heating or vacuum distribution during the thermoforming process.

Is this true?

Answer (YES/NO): YES